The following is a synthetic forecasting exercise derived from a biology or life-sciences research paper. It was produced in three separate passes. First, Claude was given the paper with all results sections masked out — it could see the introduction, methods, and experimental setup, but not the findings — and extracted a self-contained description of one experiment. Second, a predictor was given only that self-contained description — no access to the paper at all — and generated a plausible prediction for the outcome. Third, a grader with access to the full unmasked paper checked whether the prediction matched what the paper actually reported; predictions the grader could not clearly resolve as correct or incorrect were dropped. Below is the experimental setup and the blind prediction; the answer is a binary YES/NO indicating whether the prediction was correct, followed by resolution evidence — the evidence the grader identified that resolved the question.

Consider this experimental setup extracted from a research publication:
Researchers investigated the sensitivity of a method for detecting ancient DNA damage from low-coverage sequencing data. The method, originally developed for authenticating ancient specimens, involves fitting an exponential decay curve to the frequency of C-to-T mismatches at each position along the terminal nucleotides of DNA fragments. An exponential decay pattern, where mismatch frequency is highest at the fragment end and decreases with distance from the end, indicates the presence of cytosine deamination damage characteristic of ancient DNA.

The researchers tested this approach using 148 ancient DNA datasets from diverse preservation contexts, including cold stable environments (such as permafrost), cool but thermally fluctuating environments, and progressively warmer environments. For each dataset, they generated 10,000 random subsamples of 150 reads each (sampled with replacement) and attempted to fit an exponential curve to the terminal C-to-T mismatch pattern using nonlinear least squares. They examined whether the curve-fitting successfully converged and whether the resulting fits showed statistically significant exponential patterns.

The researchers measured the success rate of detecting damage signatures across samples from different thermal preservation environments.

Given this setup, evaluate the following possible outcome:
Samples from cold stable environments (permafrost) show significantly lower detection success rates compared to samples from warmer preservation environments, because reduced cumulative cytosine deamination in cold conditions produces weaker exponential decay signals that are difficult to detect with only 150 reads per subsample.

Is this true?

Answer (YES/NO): YES